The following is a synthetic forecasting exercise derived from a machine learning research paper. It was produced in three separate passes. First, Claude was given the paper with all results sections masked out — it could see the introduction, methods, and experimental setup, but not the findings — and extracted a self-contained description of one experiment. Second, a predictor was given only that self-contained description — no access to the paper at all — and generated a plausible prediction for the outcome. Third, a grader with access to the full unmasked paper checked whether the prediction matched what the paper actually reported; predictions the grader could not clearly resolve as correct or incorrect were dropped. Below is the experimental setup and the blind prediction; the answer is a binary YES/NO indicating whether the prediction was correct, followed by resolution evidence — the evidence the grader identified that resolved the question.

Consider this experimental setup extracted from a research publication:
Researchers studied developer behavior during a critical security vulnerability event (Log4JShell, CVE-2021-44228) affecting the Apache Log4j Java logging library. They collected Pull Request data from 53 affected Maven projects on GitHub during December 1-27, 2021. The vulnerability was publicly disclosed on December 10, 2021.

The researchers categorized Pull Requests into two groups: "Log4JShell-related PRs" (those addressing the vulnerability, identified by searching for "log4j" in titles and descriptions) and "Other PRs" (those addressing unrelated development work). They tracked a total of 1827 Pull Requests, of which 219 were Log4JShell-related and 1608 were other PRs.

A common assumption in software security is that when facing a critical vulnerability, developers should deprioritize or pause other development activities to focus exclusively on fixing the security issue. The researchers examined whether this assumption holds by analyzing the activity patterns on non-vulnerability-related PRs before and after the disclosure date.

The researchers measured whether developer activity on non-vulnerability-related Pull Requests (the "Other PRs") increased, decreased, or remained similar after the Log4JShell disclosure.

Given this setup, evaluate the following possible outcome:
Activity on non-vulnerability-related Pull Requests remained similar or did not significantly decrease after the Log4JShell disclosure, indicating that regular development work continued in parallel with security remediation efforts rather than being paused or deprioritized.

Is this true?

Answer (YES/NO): NO